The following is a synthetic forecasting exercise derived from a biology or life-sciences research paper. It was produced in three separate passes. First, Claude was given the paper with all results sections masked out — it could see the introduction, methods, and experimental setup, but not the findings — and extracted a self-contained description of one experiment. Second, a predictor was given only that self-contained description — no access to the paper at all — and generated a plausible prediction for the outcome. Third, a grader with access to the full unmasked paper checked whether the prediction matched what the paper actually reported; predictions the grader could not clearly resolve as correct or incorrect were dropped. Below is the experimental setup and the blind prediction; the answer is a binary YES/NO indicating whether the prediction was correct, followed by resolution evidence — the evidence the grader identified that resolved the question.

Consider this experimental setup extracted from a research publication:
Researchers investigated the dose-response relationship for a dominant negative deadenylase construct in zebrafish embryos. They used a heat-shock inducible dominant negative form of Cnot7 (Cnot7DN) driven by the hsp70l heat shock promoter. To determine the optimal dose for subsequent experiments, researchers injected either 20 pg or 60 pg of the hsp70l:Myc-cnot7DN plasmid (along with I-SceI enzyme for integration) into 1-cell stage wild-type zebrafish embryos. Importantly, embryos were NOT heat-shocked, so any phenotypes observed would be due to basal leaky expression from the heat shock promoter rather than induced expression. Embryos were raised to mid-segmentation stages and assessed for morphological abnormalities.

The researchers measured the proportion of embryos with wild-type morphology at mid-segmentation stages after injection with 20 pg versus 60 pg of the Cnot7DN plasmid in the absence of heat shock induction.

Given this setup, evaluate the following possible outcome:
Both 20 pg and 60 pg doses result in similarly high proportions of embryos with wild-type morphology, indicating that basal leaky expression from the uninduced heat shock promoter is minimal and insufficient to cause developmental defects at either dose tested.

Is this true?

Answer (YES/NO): NO